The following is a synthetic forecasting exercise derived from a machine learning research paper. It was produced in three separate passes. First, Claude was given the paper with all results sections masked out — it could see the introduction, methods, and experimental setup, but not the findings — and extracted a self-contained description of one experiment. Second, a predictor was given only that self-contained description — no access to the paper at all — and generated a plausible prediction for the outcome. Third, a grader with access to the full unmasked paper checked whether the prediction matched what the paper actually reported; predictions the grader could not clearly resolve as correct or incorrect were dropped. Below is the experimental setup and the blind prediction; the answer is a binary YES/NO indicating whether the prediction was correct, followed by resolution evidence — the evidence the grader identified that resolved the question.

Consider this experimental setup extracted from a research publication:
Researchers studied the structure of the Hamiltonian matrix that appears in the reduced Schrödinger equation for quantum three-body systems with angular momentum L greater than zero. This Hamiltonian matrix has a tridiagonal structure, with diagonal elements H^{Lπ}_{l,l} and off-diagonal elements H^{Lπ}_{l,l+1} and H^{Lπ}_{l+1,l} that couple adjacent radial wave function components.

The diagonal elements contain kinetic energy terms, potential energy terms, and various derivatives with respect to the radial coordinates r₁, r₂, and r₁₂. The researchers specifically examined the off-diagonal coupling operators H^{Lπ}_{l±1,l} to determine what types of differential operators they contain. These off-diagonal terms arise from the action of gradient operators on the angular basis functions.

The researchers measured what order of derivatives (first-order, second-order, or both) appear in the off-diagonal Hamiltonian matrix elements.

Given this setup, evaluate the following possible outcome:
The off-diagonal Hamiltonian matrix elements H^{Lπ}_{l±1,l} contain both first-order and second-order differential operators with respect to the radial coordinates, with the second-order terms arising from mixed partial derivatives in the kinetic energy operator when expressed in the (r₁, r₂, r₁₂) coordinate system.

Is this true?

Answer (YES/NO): NO